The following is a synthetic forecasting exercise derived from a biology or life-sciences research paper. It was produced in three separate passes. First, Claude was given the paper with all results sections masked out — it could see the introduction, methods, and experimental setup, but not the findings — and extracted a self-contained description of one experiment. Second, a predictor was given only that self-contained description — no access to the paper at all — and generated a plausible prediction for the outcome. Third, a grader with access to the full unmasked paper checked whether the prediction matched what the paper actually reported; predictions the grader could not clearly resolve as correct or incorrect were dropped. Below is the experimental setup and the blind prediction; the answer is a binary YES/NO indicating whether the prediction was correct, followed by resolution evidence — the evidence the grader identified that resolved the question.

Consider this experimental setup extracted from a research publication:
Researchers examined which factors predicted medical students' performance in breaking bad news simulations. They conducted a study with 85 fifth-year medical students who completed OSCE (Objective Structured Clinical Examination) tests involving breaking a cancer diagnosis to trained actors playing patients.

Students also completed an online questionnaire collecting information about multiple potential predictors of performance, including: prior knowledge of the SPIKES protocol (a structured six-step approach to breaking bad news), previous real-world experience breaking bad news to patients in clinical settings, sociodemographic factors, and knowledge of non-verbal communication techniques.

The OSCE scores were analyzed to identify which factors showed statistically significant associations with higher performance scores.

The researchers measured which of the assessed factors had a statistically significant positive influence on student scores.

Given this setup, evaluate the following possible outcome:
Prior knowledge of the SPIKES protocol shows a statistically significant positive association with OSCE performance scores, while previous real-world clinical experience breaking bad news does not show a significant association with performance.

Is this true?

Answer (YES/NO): NO